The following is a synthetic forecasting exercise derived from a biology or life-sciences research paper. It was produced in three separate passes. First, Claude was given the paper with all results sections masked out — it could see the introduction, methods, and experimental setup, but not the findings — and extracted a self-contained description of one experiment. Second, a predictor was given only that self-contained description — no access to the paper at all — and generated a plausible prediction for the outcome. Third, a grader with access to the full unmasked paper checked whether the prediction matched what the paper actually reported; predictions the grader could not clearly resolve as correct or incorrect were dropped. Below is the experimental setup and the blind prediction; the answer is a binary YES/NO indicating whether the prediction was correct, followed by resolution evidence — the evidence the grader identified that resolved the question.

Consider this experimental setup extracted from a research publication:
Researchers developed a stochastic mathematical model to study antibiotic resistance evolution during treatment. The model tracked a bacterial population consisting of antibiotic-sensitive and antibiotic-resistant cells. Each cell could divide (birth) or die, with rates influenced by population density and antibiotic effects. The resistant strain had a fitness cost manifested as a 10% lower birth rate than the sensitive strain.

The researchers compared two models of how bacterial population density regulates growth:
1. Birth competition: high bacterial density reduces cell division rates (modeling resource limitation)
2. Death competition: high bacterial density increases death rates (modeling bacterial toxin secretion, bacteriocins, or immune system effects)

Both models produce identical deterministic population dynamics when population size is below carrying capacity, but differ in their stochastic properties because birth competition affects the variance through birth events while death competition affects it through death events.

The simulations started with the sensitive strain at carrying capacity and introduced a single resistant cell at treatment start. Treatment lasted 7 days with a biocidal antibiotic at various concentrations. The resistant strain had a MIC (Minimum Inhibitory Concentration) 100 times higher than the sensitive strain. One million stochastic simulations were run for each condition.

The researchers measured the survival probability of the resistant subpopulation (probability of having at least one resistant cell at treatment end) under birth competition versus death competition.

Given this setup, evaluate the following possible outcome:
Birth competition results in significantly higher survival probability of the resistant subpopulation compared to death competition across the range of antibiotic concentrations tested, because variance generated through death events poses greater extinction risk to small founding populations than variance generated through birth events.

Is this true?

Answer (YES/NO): YES